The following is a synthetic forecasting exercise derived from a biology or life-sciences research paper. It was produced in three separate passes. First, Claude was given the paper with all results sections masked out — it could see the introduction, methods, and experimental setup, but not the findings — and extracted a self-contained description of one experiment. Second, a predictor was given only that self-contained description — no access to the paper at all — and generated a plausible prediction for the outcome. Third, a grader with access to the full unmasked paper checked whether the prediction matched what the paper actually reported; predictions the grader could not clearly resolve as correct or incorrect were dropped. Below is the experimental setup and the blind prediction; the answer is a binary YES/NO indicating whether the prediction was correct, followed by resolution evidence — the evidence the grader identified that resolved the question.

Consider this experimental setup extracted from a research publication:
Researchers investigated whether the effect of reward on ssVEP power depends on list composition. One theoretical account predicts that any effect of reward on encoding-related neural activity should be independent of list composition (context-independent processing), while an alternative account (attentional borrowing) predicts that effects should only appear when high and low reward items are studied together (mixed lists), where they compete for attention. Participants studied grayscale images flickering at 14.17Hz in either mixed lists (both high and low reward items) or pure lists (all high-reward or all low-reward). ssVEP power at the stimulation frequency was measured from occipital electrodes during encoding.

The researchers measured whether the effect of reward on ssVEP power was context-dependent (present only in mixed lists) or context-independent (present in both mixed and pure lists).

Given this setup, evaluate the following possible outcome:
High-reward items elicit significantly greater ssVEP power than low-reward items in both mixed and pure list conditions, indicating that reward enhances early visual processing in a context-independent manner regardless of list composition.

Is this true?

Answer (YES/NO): NO